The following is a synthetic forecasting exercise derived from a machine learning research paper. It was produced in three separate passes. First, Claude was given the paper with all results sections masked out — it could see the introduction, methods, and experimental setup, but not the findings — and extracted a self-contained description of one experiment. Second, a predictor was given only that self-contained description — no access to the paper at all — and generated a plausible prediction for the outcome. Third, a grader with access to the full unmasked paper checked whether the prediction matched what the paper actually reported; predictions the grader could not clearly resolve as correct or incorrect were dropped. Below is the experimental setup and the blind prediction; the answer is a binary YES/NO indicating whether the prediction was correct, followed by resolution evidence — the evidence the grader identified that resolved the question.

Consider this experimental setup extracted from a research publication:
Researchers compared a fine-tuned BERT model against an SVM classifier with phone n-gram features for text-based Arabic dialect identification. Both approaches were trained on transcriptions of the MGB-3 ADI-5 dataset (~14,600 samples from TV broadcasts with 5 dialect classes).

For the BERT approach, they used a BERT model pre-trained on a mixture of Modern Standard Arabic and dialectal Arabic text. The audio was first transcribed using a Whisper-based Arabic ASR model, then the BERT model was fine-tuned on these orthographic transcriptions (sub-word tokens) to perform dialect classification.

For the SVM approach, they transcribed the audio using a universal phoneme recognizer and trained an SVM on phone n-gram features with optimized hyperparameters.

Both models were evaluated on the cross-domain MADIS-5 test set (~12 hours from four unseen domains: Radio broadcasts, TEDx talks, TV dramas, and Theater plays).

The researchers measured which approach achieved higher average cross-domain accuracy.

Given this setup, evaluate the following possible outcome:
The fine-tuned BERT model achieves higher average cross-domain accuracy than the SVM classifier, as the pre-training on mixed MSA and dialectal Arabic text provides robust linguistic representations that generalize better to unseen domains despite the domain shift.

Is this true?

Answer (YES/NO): YES